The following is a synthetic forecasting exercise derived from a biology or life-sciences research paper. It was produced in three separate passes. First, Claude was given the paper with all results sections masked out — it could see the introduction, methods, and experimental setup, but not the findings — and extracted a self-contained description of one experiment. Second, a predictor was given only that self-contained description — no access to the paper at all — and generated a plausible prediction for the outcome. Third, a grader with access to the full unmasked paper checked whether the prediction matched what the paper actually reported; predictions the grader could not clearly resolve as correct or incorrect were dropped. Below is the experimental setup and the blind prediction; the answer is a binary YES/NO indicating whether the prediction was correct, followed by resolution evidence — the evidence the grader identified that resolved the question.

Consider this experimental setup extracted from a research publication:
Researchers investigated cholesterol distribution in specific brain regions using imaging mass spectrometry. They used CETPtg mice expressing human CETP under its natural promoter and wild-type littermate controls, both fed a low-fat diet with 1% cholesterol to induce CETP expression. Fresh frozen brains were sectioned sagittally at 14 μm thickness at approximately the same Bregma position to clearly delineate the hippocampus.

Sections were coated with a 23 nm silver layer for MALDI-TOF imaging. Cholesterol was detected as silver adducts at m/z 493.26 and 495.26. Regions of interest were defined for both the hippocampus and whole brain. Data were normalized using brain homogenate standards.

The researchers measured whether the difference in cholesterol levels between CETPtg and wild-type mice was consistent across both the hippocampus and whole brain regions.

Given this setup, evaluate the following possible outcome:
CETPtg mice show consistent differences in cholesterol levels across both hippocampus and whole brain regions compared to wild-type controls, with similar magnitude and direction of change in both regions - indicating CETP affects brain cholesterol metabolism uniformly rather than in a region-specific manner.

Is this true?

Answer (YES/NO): NO